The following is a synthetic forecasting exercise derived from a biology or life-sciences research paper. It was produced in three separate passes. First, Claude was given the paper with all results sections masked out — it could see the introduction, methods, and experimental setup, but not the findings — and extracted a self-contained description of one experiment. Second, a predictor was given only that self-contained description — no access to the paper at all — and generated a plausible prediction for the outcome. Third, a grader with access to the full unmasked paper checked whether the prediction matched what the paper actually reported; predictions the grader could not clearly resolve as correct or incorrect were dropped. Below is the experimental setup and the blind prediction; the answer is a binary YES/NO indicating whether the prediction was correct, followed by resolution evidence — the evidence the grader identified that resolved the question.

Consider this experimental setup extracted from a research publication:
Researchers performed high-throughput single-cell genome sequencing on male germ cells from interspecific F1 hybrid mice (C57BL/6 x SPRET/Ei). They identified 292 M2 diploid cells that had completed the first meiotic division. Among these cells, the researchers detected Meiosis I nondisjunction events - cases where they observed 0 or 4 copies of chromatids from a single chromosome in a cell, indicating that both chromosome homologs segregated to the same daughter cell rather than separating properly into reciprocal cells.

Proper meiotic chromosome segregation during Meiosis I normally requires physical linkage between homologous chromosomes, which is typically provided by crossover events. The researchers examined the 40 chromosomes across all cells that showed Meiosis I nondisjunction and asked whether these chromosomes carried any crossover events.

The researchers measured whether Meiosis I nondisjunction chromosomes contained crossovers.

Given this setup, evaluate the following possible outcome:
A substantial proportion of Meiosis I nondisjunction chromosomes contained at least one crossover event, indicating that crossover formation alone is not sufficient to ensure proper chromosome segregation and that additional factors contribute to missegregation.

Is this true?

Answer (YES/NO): NO